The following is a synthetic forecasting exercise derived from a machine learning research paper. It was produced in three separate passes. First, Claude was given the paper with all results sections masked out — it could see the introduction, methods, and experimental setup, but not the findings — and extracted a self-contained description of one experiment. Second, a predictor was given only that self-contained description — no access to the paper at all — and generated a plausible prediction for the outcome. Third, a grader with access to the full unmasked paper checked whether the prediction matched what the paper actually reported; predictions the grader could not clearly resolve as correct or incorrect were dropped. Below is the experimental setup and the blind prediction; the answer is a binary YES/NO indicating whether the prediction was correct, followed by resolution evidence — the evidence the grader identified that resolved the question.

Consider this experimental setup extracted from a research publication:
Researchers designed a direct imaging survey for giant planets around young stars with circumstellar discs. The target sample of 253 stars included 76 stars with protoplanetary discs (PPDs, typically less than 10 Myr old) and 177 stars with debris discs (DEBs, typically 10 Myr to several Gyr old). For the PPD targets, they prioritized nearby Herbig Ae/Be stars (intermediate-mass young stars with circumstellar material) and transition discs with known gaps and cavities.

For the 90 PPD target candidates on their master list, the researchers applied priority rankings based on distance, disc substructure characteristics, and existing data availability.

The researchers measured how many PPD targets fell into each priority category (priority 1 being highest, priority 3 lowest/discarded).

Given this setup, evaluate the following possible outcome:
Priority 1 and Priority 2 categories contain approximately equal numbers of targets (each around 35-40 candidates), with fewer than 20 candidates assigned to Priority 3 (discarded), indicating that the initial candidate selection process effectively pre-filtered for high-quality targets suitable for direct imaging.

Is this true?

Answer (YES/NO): NO